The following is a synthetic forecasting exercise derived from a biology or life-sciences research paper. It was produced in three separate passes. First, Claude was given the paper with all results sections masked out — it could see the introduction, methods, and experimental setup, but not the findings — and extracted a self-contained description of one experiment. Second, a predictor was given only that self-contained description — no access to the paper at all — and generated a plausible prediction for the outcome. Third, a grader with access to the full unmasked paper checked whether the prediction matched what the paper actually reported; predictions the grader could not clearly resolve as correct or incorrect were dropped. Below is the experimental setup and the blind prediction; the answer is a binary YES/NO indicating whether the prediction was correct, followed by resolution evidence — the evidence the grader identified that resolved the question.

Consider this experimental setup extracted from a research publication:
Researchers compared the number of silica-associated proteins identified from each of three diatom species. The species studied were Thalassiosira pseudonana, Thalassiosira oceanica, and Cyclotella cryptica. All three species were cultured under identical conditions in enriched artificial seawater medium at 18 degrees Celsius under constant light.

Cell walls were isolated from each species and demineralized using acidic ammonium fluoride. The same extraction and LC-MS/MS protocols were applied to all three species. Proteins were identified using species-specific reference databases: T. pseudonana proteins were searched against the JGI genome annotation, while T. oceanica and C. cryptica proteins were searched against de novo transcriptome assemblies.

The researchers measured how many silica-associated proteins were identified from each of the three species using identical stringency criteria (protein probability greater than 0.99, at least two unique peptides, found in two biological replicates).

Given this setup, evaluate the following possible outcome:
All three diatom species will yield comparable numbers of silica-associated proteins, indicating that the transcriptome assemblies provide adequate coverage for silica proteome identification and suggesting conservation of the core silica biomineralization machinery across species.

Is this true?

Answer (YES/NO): NO